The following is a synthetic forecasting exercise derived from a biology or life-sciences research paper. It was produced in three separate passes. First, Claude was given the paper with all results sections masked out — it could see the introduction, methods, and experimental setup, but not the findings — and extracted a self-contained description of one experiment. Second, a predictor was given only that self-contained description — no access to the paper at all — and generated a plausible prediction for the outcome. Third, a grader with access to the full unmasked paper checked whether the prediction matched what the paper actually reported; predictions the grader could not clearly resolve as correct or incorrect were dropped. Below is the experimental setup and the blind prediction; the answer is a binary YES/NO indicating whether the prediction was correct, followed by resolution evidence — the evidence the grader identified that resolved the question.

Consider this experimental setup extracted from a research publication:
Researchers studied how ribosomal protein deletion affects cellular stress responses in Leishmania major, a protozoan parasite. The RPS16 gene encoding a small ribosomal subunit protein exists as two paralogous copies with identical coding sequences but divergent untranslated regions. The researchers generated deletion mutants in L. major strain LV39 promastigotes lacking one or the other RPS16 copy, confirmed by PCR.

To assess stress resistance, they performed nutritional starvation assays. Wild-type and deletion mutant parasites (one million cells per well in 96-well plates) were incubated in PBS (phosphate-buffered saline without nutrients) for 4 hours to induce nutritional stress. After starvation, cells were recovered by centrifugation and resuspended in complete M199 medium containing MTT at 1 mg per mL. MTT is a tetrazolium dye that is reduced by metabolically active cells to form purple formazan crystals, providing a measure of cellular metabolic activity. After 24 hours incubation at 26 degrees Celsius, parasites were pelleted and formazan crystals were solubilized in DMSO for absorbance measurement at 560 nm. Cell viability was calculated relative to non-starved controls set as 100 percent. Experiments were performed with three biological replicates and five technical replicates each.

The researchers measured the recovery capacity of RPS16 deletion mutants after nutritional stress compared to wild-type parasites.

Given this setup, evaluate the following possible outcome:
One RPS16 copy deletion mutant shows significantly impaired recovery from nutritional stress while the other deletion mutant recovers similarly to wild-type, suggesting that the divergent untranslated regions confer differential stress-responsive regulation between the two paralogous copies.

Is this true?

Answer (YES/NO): NO